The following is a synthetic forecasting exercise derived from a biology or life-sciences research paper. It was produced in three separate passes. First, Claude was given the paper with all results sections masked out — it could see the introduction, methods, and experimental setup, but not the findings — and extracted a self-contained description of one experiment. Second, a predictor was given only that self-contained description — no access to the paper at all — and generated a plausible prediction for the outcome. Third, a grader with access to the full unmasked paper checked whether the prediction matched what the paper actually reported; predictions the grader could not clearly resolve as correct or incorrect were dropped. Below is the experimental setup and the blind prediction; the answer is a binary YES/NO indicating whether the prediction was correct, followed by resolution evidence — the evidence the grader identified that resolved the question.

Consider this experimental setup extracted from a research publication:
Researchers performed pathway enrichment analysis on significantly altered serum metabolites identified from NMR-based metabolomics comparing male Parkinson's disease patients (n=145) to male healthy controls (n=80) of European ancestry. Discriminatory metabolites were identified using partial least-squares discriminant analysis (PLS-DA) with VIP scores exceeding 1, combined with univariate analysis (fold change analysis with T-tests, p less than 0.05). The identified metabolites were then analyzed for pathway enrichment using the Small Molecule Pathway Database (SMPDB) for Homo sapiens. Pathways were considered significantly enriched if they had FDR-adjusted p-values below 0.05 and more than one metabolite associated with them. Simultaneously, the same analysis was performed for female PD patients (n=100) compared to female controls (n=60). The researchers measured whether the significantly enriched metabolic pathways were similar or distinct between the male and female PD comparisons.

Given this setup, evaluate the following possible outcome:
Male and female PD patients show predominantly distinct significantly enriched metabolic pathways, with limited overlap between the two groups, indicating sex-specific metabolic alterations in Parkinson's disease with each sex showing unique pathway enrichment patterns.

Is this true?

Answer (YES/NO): YES